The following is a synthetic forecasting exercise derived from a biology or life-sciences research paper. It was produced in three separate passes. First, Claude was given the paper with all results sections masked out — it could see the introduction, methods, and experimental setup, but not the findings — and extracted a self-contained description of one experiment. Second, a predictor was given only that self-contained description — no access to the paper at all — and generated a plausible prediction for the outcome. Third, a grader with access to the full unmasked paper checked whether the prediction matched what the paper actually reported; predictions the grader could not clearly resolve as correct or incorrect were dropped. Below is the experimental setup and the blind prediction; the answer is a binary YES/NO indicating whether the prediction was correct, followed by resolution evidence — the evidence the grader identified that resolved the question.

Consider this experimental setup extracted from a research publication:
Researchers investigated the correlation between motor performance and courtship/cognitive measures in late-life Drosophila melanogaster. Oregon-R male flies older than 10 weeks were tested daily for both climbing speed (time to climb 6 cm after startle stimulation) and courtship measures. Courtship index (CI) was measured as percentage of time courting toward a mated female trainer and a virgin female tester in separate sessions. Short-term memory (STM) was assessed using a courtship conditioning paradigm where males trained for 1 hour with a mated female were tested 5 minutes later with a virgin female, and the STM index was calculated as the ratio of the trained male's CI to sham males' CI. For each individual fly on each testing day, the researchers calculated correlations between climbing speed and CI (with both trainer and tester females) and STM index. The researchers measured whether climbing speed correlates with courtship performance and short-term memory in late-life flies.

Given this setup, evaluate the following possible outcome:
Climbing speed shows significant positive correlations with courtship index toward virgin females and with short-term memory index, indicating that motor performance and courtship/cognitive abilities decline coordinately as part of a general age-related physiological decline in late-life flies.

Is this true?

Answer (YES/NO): NO